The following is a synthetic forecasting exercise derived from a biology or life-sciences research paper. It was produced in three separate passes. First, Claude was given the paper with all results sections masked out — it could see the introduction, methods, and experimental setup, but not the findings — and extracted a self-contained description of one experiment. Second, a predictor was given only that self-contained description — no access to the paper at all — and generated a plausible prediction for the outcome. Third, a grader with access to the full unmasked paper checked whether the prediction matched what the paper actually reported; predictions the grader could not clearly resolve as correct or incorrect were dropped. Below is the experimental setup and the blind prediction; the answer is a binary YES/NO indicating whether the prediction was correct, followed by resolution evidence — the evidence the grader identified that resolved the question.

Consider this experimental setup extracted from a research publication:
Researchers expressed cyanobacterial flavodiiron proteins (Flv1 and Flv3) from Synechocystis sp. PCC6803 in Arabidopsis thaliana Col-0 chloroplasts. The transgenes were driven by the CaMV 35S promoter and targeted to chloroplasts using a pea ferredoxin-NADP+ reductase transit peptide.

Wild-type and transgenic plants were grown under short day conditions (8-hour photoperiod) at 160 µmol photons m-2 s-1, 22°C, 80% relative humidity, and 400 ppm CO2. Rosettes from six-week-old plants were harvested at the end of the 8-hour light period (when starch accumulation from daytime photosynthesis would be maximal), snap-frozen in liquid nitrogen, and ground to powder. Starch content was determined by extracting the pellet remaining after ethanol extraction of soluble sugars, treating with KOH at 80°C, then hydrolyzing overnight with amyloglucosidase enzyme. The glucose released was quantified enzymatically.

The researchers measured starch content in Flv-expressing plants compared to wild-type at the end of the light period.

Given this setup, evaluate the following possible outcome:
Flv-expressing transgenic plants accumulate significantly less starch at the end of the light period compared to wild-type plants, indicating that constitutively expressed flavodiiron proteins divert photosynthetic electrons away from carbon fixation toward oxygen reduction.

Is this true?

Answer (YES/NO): NO